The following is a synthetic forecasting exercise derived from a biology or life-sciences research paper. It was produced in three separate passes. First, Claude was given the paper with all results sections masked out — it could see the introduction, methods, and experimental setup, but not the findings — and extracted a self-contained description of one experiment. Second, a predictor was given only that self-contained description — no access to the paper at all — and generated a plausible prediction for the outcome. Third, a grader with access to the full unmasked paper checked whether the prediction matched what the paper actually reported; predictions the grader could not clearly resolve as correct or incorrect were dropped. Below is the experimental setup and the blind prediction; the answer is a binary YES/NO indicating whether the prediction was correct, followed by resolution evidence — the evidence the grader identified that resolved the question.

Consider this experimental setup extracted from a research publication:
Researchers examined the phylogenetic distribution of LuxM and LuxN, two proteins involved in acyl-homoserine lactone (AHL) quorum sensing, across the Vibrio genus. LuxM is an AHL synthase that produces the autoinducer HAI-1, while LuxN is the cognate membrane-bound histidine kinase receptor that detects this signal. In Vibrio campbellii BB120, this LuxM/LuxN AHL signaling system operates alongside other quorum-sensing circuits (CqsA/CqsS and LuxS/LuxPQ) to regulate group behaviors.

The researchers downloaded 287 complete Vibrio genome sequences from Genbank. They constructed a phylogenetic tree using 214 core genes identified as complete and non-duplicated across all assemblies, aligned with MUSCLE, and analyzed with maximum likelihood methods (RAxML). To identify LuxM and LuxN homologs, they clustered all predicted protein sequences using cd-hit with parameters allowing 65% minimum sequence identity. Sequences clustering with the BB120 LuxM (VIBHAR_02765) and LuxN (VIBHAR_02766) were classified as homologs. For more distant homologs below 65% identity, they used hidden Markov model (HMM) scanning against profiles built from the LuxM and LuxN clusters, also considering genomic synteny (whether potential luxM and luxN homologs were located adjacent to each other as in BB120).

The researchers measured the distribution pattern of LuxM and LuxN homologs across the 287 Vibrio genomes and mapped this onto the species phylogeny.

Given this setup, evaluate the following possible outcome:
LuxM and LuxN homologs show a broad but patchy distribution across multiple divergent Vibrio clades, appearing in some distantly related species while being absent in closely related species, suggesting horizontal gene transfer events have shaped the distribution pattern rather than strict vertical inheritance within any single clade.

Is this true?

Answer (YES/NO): NO